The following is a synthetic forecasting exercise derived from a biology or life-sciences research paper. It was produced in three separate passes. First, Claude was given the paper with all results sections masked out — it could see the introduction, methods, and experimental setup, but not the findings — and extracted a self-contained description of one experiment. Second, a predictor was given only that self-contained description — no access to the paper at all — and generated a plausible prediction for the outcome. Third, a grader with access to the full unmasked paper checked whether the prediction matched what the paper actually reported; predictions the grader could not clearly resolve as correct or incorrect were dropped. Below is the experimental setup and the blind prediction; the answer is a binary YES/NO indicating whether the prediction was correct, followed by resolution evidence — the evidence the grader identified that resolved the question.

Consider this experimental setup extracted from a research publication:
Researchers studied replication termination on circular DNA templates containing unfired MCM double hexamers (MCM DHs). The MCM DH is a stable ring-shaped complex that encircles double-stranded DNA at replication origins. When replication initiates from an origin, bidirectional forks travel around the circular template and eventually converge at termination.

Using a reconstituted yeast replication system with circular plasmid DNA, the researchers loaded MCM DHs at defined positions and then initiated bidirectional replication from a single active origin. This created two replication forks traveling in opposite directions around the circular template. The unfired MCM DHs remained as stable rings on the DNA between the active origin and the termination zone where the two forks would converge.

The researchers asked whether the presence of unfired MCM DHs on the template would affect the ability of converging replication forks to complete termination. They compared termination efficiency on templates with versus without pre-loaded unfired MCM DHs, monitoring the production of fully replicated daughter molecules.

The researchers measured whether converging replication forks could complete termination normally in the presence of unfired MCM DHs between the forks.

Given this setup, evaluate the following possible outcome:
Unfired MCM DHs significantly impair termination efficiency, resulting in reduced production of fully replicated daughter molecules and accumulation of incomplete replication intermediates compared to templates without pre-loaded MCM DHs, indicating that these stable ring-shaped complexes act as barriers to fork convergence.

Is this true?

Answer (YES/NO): YES